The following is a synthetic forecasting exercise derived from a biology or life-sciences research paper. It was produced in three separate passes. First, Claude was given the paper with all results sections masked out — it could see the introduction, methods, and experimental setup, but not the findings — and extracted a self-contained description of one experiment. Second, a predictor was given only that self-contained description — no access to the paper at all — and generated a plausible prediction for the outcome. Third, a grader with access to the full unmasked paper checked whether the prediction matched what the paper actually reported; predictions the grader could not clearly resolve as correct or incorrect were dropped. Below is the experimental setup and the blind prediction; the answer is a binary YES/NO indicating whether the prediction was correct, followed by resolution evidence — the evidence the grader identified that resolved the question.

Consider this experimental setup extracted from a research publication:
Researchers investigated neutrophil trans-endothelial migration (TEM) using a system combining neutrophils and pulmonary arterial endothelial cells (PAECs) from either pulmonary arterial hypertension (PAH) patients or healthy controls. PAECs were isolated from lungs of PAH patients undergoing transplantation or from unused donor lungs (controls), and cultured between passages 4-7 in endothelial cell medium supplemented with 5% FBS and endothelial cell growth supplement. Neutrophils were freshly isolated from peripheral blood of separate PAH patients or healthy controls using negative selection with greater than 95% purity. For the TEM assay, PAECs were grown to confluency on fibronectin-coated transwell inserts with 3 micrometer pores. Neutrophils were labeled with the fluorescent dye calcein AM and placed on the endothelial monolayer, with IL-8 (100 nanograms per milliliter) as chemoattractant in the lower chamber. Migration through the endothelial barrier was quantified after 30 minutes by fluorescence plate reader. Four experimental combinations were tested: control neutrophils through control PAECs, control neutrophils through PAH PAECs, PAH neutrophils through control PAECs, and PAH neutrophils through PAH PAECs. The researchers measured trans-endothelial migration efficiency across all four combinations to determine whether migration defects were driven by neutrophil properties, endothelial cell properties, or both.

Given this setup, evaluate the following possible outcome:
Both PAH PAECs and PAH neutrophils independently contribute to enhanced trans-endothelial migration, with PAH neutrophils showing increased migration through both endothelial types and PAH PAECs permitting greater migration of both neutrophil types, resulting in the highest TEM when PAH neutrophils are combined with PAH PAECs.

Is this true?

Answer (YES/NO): NO